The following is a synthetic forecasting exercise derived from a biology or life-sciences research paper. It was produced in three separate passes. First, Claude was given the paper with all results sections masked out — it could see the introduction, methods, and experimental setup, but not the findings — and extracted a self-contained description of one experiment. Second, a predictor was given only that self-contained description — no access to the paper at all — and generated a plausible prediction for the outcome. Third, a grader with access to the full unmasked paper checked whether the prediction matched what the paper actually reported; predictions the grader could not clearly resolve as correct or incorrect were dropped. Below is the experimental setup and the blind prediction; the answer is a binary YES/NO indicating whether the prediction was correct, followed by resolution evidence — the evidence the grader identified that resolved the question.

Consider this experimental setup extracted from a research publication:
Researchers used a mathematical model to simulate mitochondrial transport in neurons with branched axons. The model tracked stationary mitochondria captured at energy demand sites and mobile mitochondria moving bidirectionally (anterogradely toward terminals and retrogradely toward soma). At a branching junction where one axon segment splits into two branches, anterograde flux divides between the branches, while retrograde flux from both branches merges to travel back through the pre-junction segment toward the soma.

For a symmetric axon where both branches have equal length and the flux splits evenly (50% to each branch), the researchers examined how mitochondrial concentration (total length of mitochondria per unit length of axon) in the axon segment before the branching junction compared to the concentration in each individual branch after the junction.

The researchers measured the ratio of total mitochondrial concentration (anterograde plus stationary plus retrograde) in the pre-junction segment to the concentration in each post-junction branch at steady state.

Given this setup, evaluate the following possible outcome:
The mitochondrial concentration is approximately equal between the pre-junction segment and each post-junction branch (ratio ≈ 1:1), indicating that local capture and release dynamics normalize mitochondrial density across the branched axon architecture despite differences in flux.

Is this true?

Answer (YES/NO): NO